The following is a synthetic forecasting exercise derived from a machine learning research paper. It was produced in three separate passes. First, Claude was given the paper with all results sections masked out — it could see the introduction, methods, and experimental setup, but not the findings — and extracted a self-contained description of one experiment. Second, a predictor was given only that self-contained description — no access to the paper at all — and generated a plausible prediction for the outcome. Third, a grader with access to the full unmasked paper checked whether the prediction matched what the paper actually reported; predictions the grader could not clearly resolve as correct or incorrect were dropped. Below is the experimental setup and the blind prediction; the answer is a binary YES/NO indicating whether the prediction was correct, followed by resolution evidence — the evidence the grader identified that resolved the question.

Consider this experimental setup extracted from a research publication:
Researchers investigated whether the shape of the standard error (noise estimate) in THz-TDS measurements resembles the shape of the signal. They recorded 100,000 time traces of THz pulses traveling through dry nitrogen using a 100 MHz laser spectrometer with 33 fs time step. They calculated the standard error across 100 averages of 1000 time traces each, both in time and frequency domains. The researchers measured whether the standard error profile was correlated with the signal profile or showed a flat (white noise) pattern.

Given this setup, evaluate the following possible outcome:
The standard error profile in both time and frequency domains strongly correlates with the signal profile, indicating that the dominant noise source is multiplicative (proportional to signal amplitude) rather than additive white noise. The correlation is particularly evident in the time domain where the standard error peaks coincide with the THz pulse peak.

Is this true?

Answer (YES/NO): YES